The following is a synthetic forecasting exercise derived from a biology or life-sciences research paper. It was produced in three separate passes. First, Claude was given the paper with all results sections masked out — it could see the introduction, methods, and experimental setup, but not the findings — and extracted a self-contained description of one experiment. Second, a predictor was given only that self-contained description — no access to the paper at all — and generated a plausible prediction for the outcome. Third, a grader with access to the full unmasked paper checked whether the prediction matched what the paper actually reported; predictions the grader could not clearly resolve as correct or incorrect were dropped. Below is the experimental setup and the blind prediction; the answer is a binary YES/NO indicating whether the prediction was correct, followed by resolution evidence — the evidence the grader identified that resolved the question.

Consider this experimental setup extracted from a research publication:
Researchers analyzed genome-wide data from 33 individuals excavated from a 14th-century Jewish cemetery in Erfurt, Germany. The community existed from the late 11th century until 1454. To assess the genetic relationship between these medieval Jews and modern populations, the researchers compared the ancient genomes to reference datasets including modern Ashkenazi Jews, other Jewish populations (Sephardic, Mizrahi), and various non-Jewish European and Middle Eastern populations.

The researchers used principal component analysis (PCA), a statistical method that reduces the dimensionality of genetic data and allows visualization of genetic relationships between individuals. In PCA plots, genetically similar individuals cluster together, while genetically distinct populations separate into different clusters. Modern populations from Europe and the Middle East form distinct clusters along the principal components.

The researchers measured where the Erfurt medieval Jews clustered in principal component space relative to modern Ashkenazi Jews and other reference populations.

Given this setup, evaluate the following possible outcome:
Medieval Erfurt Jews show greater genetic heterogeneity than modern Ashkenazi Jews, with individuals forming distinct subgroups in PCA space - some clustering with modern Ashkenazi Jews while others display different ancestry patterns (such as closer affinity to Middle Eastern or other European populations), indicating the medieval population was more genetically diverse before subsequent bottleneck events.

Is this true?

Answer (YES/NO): YES